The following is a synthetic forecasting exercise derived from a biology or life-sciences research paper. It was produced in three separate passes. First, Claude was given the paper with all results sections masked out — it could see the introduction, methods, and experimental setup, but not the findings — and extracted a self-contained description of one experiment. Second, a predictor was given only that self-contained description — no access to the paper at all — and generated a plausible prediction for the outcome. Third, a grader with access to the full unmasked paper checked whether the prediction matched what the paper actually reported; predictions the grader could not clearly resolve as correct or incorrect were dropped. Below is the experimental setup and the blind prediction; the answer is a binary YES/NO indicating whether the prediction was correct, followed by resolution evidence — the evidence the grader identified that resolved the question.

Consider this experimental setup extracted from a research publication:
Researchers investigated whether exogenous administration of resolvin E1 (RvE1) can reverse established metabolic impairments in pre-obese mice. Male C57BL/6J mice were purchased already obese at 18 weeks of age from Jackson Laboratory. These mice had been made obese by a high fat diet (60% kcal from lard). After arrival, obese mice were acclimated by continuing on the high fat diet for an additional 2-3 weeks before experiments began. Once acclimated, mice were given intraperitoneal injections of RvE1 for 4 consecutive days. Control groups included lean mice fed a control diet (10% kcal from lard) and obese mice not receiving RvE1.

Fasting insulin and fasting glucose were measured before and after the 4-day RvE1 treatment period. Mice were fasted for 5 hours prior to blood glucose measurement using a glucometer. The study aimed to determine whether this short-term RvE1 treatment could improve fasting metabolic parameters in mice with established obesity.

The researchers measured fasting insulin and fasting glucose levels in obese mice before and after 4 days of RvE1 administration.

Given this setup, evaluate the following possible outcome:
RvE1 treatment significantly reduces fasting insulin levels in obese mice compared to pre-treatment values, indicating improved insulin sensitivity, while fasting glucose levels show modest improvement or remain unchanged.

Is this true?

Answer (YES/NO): NO